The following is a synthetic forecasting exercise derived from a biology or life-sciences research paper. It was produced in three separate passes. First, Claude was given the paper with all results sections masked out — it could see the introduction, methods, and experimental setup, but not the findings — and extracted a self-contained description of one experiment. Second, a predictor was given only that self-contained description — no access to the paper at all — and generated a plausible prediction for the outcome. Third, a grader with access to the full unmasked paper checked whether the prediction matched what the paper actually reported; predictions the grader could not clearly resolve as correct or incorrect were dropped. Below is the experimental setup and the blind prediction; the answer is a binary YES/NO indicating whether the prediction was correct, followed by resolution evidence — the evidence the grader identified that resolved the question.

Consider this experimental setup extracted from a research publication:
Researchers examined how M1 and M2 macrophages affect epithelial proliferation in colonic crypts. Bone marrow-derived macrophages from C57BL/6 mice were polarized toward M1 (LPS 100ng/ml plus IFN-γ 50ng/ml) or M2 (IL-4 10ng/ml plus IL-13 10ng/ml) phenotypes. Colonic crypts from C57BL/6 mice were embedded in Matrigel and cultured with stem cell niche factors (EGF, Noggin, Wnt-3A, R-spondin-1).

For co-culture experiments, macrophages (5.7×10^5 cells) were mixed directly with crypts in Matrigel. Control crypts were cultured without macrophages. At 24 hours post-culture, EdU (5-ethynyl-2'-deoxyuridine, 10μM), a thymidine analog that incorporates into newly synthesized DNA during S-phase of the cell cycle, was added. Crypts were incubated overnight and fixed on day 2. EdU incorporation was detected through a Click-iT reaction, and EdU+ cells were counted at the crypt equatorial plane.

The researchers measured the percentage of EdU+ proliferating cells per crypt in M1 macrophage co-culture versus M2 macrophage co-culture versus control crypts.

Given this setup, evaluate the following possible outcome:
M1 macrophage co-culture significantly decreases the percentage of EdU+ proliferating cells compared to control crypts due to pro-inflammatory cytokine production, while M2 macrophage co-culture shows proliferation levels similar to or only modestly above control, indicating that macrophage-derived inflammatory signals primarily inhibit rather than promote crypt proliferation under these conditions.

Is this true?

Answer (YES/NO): NO